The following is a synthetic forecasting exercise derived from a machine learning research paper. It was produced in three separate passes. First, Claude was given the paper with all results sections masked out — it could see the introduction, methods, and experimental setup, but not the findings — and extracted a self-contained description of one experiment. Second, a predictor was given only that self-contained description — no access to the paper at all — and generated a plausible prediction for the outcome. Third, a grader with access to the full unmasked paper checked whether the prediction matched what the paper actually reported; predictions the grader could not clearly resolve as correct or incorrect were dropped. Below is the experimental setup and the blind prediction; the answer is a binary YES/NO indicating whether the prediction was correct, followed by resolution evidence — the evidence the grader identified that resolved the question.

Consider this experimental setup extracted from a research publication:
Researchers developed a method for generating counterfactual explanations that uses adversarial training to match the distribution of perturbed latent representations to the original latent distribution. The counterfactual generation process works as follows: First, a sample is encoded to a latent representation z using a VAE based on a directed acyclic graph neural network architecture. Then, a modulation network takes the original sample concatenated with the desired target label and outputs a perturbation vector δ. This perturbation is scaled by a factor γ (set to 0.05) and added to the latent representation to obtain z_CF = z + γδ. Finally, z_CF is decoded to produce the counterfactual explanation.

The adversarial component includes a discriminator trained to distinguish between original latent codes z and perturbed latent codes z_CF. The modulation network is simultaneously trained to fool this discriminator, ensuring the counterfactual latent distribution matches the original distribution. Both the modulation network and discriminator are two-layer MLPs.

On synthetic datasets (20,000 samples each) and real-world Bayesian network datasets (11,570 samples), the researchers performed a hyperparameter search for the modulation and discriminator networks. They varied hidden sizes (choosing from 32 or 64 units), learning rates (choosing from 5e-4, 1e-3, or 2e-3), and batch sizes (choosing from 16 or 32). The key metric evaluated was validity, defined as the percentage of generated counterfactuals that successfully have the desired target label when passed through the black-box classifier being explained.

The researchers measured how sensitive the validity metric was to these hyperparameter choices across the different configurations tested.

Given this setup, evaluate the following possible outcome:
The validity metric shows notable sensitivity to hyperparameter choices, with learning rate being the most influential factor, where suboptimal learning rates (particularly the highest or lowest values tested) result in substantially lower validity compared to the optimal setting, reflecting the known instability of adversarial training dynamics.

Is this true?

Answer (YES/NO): NO